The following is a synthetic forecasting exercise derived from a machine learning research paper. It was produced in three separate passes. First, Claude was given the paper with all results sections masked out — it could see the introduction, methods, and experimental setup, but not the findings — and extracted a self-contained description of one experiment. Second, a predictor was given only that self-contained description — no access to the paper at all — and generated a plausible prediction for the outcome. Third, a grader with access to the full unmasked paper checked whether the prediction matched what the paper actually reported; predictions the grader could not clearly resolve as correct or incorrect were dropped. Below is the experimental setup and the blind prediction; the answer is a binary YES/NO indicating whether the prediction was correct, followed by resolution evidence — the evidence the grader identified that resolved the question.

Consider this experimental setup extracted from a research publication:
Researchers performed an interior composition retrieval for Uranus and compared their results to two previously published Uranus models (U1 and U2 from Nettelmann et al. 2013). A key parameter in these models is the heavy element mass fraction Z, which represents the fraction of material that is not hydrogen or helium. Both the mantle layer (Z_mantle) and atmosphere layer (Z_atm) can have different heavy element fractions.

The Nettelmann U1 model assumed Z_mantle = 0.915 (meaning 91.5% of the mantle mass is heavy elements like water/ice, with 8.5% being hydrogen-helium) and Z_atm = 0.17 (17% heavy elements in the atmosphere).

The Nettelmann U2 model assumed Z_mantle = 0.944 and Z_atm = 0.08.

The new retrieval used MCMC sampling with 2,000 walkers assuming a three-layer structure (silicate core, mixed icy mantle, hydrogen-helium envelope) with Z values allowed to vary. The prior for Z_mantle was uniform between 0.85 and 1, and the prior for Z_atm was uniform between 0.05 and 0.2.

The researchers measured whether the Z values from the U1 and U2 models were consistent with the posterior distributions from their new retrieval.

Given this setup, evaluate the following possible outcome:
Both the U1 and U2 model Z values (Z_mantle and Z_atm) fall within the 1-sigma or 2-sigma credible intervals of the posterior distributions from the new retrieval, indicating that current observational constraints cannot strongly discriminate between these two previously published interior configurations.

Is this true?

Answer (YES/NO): NO